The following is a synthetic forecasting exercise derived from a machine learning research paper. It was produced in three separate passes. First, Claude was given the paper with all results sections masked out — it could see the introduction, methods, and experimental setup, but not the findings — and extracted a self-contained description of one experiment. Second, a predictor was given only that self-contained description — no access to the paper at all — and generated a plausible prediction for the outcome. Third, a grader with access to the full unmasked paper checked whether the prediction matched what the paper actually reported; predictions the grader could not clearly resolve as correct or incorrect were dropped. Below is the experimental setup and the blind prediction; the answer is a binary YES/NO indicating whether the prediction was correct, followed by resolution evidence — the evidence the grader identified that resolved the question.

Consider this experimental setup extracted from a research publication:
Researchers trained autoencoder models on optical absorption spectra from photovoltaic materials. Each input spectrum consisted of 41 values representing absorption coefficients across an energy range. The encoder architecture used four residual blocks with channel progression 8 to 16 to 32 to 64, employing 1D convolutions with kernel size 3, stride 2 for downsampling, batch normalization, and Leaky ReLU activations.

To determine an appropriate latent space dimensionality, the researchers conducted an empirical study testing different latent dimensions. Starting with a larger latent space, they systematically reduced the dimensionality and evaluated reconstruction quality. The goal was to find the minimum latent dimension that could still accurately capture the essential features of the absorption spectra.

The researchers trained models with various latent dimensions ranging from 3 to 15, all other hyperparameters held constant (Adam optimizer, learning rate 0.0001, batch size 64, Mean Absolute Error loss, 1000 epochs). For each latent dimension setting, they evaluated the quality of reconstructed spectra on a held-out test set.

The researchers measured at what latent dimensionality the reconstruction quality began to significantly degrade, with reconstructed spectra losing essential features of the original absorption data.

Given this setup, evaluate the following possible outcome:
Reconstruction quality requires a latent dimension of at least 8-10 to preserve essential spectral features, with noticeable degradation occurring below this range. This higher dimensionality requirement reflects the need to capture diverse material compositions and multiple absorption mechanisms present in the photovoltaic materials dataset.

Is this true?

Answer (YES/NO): YES